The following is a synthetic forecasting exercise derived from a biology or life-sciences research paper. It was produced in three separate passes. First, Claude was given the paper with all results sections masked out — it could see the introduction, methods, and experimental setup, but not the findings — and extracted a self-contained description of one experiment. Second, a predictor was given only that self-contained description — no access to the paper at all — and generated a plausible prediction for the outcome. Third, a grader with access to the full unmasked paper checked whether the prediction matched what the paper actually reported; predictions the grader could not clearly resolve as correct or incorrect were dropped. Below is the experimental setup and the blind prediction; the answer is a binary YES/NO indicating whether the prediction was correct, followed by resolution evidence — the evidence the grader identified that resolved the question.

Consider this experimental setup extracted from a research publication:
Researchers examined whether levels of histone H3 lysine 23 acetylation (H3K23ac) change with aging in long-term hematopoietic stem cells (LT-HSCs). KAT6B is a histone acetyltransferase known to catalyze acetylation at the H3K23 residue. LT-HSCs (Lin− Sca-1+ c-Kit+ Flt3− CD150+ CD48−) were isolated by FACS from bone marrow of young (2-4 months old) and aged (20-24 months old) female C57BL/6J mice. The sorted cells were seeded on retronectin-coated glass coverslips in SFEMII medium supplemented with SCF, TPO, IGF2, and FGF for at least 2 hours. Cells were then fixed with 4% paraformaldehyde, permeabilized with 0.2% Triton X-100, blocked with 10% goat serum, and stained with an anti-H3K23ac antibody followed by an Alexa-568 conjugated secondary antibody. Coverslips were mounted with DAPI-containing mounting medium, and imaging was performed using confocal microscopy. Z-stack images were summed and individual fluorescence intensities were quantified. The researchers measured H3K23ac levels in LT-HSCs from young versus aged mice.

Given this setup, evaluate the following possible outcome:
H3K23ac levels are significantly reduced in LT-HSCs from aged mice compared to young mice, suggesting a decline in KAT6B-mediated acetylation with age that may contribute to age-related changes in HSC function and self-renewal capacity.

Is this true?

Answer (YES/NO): NO